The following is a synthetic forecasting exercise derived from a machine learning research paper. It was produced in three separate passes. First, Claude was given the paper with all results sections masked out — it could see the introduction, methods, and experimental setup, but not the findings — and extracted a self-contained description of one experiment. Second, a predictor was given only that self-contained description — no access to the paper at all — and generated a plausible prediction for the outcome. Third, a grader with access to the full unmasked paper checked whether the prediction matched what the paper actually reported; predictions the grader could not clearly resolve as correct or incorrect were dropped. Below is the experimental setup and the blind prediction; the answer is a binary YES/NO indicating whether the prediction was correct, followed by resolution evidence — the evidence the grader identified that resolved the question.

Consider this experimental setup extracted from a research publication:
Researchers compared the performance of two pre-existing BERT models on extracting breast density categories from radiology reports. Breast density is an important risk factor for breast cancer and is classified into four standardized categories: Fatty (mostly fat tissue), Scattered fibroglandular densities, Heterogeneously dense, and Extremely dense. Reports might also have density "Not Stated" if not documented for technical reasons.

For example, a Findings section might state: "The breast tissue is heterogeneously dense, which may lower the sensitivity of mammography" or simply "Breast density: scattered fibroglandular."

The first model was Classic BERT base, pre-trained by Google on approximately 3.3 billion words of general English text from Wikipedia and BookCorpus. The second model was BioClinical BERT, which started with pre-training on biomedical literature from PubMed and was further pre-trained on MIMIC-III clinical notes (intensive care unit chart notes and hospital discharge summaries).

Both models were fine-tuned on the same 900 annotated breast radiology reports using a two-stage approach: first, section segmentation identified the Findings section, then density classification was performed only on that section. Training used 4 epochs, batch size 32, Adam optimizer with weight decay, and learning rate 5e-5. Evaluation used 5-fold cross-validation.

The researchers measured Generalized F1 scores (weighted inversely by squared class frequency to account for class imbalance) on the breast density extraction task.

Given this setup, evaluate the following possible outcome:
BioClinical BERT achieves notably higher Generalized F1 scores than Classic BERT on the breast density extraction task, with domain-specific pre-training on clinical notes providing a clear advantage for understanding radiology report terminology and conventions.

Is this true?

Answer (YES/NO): NO